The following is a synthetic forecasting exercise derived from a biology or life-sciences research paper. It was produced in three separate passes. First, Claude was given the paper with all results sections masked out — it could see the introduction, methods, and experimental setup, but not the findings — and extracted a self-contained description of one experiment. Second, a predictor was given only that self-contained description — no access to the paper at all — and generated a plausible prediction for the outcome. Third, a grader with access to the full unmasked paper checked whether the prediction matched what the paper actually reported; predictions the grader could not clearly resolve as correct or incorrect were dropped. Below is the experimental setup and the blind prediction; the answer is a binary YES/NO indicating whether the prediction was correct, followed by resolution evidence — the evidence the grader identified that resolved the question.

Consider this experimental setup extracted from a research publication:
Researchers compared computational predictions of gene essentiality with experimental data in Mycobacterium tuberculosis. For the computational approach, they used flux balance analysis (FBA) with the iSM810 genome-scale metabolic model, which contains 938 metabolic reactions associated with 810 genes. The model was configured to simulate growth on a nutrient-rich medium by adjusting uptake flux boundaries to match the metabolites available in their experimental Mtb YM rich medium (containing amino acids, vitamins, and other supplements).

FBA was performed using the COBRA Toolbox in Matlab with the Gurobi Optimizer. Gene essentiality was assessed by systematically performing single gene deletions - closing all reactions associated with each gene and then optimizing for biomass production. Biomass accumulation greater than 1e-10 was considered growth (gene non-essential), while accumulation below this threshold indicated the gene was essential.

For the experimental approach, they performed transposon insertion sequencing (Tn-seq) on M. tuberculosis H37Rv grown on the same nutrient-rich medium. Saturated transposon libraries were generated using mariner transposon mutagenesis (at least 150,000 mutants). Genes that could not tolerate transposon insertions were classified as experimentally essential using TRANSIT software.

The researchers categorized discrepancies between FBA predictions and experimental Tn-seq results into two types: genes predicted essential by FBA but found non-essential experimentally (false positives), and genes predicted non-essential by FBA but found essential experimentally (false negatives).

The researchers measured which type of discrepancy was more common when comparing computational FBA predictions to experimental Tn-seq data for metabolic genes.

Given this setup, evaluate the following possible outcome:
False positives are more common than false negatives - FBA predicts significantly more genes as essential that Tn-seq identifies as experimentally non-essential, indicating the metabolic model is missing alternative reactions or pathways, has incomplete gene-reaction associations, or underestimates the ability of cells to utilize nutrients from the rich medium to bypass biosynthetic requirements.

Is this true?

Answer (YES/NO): NO